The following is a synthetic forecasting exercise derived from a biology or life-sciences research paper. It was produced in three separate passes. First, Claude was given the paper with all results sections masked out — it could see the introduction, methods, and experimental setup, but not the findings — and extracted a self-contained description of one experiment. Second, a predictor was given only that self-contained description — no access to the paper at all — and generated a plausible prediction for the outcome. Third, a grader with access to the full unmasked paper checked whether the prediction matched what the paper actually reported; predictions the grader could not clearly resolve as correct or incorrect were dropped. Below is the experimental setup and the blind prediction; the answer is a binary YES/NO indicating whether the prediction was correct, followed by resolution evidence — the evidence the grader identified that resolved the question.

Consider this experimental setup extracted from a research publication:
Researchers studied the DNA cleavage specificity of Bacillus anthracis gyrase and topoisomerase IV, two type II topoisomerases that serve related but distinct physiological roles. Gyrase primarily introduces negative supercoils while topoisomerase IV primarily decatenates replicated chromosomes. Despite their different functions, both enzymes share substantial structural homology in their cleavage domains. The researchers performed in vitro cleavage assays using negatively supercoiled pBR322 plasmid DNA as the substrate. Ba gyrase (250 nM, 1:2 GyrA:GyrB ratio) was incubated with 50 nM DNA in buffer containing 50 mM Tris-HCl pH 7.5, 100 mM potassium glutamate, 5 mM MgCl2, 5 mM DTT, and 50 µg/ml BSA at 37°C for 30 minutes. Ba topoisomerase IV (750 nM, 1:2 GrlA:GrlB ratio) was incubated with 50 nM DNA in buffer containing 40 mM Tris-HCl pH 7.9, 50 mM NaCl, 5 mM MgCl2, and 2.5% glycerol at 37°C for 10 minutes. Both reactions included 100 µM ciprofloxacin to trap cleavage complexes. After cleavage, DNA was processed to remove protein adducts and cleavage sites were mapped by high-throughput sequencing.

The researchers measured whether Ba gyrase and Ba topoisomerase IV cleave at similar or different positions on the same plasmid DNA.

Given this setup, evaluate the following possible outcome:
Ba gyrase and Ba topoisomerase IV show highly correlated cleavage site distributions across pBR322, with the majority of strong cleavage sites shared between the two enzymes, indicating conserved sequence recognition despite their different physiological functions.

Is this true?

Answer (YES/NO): NO